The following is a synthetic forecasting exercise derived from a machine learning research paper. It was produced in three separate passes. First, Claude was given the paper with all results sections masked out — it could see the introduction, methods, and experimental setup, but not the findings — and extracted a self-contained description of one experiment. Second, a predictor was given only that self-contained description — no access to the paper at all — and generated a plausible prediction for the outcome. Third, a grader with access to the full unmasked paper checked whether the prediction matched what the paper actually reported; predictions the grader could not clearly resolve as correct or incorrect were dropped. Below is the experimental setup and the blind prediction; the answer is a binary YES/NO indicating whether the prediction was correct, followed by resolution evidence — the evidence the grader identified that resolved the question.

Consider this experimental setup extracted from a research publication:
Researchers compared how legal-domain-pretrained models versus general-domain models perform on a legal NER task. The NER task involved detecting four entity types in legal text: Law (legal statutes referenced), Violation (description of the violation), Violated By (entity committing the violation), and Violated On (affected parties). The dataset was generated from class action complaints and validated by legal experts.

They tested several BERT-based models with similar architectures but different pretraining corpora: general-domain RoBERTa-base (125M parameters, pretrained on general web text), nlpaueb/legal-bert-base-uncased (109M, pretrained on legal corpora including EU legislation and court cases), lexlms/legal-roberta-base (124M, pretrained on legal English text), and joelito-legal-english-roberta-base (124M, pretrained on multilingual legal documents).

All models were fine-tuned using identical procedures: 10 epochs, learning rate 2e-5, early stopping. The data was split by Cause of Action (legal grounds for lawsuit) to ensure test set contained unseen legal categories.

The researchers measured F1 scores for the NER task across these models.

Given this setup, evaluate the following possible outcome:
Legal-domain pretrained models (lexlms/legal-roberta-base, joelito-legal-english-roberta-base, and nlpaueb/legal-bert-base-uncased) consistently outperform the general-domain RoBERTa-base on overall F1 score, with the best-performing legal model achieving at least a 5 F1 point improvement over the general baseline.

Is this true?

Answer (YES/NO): NO